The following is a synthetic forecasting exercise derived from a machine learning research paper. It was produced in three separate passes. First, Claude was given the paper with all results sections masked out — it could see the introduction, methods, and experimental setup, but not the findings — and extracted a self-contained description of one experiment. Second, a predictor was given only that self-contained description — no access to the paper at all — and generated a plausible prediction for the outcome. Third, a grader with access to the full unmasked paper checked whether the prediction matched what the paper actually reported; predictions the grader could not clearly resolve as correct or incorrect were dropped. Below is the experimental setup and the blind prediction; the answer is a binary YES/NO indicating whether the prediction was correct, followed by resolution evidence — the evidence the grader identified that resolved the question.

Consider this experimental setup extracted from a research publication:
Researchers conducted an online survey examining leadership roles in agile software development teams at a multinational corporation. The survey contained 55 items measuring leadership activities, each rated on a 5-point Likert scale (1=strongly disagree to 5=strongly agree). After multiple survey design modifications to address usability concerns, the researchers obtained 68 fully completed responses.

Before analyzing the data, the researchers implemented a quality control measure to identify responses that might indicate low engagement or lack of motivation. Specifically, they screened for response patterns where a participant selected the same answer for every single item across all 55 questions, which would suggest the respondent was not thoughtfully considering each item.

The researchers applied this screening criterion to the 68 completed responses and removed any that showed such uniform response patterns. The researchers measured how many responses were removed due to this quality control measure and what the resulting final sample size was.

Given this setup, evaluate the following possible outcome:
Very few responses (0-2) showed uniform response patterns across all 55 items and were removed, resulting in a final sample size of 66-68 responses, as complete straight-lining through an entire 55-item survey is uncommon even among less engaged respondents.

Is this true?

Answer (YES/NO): YES